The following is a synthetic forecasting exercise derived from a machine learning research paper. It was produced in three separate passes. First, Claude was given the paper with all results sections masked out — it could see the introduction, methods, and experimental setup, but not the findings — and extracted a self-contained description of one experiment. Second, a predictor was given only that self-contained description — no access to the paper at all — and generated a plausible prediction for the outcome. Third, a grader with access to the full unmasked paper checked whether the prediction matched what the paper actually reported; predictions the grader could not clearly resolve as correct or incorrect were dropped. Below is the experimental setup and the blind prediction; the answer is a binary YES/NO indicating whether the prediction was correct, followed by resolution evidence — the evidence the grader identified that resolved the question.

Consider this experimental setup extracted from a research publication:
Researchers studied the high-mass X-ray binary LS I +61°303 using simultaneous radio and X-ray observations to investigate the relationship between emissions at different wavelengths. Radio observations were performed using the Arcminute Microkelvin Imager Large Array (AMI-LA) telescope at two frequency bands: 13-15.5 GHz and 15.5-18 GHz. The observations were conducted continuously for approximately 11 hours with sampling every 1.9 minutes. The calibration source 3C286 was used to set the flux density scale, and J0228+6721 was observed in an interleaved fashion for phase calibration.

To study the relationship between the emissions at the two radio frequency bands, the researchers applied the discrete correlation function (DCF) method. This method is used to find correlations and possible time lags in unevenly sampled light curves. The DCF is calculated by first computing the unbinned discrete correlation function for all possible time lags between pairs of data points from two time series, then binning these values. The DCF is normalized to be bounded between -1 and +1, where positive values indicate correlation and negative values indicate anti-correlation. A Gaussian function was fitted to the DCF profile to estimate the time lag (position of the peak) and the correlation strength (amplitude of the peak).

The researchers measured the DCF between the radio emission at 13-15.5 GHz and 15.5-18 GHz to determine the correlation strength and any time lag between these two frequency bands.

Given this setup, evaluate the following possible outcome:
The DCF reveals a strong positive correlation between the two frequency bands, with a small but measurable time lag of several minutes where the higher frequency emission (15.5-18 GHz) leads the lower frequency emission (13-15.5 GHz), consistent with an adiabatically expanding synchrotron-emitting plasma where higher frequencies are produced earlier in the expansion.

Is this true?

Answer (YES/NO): NO